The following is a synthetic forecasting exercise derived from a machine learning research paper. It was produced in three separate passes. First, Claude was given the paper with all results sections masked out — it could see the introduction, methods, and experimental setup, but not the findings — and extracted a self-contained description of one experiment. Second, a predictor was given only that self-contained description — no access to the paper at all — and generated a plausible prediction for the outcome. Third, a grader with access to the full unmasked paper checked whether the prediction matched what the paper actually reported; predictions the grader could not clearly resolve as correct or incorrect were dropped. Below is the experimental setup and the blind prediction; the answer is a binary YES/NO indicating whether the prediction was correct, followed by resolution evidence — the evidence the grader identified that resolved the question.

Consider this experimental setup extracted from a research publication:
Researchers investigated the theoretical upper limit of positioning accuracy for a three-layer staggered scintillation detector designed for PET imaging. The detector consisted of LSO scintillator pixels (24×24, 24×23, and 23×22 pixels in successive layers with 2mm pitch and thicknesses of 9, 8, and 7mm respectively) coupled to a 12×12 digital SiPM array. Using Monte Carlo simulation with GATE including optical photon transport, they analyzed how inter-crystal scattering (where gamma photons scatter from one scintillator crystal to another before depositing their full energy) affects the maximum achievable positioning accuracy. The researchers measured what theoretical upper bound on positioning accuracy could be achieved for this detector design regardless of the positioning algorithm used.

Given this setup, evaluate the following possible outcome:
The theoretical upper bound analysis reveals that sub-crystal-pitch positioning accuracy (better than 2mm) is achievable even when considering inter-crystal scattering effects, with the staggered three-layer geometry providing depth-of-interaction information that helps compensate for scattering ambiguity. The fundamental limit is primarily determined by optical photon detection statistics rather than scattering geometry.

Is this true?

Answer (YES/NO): NO